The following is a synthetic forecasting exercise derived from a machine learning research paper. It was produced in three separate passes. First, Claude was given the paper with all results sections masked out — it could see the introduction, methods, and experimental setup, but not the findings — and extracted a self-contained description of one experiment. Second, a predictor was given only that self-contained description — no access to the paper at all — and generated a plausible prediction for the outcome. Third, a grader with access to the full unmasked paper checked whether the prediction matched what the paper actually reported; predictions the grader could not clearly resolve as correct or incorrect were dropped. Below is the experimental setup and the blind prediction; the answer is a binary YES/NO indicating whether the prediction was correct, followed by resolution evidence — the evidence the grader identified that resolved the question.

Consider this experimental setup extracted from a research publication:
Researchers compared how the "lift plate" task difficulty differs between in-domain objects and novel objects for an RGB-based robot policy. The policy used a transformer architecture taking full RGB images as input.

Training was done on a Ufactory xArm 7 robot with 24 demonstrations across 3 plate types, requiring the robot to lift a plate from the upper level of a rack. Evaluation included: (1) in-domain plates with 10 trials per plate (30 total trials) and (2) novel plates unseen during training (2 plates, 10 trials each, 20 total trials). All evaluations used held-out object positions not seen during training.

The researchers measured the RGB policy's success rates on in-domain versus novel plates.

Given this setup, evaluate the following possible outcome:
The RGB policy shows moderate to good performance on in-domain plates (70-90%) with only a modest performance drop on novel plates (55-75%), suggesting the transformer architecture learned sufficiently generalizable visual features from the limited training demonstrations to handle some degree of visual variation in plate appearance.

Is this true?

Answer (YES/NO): NO